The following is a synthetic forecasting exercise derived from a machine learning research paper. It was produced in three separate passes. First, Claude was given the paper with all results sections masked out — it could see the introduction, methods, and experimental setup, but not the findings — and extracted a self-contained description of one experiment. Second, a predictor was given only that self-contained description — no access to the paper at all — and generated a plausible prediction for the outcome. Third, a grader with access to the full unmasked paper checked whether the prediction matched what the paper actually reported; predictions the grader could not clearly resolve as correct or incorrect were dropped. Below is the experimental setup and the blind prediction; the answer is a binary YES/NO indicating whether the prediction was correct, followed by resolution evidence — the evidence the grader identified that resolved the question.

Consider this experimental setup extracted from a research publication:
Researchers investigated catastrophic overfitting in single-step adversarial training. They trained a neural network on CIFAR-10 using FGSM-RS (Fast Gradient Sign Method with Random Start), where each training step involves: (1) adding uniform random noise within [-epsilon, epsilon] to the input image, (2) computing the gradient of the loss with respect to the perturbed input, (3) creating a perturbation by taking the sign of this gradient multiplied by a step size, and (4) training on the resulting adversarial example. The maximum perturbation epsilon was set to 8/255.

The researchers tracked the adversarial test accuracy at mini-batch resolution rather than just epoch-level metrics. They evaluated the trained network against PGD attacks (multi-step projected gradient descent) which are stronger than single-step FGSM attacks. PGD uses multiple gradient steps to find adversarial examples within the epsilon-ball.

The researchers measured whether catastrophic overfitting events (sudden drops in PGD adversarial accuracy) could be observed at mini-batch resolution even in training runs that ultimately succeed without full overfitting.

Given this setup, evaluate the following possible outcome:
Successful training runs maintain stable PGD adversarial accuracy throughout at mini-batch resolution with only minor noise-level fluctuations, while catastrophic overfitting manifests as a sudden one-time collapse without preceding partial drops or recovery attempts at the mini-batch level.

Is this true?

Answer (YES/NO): NO